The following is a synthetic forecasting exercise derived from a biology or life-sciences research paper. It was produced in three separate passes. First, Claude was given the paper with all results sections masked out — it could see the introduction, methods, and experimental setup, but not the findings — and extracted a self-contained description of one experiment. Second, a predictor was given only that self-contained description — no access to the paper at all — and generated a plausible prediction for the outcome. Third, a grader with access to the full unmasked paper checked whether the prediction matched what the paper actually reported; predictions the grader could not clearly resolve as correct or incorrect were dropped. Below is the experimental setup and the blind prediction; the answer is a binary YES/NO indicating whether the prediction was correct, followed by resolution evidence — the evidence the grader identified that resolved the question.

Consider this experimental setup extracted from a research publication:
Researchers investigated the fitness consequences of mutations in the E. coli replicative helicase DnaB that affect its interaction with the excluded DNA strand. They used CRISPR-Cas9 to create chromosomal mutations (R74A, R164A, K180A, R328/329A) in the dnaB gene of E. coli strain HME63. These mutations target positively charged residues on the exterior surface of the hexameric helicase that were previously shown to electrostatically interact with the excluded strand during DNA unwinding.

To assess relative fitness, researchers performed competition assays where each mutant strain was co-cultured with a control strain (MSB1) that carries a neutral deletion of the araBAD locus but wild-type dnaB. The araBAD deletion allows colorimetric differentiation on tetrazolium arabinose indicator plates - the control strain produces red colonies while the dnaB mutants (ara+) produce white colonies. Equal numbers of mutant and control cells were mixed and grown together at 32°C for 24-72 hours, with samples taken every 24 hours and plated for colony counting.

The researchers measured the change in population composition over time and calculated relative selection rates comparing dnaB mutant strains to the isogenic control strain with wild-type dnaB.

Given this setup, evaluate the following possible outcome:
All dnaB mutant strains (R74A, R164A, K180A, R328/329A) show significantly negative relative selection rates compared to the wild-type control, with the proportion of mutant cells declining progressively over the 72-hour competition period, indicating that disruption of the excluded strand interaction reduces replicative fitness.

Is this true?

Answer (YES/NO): YES